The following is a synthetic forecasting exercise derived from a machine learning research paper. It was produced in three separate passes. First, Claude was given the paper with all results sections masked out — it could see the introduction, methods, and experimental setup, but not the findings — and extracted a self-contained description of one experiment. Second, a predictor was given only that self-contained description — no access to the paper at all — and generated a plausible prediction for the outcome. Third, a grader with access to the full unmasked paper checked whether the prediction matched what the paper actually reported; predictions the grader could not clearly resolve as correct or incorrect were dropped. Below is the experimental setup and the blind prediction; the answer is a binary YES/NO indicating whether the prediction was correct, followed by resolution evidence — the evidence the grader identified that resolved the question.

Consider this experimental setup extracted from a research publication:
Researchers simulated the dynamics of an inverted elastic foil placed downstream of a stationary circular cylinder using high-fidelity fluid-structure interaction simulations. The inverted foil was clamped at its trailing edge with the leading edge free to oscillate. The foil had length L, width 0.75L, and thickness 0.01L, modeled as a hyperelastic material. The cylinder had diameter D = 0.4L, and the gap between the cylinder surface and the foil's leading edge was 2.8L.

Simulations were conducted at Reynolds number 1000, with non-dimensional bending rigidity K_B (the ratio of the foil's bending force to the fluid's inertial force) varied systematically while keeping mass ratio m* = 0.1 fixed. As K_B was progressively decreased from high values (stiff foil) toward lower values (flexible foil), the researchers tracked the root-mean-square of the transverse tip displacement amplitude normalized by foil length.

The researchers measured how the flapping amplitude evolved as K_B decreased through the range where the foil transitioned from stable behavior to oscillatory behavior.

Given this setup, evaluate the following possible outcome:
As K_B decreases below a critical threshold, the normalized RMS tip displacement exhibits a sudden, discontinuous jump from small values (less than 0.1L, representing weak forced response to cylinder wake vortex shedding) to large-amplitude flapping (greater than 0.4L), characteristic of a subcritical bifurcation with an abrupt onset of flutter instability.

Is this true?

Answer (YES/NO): NO